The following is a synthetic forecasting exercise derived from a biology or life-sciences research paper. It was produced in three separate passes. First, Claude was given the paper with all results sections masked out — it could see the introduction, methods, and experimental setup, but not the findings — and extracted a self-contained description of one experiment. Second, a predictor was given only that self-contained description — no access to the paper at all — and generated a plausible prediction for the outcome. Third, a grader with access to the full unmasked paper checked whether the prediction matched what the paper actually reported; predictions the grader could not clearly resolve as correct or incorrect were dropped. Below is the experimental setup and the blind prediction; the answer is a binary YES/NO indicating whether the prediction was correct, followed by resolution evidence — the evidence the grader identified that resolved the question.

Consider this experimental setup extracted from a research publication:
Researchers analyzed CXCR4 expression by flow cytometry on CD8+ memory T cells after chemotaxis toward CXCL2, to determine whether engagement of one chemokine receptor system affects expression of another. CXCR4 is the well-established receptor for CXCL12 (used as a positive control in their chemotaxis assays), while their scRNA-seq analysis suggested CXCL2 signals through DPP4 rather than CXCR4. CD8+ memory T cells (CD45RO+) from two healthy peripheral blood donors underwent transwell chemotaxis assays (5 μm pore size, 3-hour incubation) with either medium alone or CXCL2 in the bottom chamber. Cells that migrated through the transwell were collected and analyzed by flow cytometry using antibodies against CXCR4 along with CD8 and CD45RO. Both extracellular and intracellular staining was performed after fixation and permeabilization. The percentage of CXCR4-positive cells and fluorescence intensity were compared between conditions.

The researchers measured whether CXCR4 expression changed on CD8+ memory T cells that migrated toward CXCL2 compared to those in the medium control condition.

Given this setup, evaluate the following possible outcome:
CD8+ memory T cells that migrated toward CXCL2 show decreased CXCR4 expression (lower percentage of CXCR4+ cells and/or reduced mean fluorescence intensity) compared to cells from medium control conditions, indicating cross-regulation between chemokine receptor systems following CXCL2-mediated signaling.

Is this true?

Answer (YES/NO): NO